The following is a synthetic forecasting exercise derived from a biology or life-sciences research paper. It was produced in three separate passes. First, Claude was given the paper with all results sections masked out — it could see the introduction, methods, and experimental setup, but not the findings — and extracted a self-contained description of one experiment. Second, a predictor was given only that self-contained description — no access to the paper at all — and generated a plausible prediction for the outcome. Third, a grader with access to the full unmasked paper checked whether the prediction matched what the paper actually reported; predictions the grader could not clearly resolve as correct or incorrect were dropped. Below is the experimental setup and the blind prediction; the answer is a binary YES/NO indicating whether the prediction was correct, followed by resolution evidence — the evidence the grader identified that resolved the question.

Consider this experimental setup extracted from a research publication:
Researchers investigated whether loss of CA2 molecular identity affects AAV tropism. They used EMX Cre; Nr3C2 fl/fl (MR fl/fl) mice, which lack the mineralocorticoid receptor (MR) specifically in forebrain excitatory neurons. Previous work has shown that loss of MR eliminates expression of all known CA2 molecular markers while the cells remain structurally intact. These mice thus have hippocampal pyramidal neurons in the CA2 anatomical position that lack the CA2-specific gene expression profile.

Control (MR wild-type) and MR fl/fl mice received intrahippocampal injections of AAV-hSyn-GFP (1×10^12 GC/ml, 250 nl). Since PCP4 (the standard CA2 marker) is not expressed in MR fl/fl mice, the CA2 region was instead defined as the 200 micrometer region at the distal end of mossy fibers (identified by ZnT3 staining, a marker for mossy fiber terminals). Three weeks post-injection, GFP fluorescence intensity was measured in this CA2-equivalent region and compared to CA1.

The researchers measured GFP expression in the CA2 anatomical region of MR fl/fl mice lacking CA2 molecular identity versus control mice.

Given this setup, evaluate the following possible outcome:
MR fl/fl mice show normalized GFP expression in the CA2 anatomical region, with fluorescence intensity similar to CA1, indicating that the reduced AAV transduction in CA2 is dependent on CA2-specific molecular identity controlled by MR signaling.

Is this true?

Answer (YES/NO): YES